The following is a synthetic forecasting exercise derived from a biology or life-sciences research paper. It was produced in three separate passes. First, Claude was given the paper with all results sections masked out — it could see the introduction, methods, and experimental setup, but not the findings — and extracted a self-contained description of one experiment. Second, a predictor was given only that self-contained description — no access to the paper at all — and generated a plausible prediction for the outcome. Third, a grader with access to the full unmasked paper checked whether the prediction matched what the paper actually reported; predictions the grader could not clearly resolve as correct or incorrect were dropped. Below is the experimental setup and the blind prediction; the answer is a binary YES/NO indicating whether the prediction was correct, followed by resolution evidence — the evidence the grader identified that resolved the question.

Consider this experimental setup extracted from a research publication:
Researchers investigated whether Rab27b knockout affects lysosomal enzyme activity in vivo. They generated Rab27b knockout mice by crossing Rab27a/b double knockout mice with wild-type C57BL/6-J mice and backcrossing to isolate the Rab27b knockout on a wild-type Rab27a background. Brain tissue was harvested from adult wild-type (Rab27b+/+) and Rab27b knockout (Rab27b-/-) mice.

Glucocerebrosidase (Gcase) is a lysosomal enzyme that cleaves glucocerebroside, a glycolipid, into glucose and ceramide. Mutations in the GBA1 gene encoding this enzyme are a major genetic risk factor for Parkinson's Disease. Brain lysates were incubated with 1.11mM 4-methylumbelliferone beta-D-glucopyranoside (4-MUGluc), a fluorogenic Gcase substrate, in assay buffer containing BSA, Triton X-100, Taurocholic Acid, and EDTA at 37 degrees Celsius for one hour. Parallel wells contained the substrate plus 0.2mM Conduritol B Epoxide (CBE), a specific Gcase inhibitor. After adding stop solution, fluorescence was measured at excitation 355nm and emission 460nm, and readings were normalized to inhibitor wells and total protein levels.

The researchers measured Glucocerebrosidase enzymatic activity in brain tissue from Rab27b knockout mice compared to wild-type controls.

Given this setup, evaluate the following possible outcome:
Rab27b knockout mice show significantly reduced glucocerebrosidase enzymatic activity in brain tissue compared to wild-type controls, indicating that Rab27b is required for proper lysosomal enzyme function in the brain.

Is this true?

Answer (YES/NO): YES